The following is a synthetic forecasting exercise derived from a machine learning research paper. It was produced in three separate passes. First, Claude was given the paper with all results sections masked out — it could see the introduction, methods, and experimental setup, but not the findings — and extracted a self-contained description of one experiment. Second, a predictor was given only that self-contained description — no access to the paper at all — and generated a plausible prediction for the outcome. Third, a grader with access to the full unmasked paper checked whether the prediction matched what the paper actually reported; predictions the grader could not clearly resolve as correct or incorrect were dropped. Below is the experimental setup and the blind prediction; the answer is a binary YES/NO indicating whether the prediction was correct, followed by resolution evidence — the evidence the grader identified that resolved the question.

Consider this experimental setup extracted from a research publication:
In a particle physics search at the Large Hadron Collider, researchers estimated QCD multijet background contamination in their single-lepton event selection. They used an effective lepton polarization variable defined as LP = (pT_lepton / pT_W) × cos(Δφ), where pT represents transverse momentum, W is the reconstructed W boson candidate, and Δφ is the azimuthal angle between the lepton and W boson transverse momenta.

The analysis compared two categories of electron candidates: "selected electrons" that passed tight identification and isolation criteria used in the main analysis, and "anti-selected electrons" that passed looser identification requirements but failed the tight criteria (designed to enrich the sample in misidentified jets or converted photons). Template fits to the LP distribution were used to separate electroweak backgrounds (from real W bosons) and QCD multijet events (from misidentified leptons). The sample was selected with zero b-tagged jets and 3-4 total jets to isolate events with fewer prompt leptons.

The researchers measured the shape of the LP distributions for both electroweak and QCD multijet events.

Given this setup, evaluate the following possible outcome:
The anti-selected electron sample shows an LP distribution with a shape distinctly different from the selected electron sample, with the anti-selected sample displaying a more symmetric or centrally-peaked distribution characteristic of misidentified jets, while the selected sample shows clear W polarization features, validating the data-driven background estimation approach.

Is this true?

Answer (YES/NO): NO